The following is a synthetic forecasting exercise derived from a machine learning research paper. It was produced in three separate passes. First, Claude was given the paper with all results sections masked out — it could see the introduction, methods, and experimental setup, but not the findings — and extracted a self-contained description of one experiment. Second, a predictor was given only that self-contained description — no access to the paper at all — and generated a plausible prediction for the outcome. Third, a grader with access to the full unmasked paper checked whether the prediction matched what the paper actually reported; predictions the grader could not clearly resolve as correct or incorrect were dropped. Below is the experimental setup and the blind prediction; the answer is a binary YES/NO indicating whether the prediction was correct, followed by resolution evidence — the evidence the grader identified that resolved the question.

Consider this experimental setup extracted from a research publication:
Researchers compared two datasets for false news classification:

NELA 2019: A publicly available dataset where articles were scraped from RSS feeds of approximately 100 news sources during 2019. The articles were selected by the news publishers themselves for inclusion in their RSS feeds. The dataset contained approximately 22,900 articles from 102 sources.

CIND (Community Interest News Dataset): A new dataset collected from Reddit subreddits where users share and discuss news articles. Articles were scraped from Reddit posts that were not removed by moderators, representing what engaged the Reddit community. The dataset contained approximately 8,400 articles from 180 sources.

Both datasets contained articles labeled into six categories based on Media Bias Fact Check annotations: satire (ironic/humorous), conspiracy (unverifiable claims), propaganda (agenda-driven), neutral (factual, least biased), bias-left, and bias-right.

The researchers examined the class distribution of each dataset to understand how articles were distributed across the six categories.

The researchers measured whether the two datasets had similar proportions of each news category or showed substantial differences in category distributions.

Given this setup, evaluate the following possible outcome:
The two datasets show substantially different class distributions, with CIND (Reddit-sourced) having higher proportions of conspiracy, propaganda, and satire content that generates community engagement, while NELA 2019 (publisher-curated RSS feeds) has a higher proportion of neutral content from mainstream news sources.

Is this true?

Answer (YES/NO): NO